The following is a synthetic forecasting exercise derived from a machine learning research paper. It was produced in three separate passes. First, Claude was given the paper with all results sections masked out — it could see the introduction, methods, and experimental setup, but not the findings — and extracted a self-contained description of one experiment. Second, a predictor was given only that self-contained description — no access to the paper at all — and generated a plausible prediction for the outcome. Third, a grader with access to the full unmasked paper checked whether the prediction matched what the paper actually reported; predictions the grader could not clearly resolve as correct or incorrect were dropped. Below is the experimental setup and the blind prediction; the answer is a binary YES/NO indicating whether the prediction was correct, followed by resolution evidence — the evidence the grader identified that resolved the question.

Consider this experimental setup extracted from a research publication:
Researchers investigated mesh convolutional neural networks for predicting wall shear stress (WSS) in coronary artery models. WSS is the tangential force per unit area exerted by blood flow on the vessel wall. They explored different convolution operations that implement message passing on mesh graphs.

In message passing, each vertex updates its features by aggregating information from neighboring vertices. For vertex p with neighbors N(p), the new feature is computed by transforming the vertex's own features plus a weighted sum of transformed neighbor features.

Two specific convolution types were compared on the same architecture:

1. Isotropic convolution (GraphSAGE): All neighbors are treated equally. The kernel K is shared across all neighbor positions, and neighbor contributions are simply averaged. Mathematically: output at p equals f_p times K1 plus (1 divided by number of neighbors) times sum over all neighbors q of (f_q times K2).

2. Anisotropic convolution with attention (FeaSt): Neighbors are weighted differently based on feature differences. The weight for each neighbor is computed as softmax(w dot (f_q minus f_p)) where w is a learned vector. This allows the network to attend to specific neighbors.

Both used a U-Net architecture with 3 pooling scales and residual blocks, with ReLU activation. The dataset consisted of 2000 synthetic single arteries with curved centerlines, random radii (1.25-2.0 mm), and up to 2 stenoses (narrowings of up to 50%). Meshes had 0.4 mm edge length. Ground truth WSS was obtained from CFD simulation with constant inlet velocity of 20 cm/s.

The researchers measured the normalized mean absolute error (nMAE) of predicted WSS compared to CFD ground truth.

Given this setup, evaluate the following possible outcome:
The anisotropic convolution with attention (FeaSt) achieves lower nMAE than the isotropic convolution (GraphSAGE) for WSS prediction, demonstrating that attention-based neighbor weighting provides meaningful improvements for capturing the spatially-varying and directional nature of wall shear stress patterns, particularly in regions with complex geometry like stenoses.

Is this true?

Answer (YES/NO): YES